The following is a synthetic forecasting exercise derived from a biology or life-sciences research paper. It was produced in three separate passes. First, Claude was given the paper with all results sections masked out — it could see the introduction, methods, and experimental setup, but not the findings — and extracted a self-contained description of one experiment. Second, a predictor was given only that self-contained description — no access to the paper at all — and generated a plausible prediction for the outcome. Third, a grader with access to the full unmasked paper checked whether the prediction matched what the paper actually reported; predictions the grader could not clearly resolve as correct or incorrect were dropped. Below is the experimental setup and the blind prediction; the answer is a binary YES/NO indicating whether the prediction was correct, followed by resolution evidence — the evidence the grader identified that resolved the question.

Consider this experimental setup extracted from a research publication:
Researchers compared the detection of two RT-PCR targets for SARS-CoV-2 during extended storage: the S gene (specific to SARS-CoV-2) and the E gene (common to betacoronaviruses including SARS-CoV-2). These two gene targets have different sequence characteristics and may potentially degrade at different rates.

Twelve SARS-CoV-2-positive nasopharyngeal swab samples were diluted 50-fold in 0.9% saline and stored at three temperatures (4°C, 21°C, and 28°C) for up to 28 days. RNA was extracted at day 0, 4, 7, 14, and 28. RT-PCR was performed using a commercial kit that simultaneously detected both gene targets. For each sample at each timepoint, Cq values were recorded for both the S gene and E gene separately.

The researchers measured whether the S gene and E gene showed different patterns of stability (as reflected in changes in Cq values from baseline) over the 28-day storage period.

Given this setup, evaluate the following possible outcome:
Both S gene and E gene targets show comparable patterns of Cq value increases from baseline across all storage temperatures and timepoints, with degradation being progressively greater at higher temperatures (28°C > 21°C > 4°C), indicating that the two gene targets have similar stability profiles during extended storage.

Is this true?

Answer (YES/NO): NO